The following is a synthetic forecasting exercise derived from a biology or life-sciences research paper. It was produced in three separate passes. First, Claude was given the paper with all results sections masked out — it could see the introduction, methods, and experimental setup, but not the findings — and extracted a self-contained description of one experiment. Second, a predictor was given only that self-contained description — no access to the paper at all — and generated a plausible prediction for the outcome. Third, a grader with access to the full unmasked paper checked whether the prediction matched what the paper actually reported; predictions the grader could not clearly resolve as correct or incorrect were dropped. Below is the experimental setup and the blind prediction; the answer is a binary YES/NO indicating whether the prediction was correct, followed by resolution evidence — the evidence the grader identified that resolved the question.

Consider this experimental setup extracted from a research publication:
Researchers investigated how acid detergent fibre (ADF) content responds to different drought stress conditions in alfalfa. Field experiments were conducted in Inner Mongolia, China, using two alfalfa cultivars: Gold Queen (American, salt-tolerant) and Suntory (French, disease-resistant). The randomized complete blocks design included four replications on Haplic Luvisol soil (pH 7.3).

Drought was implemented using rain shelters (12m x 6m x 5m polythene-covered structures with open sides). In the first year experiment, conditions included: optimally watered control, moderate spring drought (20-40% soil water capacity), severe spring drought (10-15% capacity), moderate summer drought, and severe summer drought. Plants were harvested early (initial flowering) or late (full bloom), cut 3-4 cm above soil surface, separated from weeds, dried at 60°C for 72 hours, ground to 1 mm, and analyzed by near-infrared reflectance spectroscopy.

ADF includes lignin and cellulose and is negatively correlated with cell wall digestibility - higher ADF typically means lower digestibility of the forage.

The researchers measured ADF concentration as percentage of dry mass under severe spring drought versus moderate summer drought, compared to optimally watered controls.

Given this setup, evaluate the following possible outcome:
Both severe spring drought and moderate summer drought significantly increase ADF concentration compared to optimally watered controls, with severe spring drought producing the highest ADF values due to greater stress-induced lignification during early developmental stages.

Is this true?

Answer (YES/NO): NO